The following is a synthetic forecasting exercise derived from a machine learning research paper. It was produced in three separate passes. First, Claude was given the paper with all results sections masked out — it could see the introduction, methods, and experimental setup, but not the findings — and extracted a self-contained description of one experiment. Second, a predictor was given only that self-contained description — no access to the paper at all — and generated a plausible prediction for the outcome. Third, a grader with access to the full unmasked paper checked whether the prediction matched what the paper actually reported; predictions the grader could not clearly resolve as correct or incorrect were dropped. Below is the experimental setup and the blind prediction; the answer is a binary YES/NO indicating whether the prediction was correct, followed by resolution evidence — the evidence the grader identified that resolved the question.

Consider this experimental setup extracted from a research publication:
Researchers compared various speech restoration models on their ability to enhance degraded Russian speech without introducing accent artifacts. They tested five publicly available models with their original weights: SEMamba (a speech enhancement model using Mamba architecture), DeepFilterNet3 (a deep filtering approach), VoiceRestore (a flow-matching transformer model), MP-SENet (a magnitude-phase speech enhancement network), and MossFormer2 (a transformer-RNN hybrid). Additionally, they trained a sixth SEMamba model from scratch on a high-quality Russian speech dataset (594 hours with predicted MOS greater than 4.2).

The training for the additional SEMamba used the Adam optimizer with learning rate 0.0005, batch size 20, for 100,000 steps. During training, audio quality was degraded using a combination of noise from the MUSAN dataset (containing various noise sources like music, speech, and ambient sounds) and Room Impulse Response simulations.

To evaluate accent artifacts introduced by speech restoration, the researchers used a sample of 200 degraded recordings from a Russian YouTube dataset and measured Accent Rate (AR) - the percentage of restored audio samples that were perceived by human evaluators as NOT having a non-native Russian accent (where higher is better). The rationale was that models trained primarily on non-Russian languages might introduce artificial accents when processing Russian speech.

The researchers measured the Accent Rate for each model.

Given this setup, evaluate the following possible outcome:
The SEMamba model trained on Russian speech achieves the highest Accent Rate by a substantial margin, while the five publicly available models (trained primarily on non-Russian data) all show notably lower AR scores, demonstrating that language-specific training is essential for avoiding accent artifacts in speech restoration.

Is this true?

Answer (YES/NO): NO